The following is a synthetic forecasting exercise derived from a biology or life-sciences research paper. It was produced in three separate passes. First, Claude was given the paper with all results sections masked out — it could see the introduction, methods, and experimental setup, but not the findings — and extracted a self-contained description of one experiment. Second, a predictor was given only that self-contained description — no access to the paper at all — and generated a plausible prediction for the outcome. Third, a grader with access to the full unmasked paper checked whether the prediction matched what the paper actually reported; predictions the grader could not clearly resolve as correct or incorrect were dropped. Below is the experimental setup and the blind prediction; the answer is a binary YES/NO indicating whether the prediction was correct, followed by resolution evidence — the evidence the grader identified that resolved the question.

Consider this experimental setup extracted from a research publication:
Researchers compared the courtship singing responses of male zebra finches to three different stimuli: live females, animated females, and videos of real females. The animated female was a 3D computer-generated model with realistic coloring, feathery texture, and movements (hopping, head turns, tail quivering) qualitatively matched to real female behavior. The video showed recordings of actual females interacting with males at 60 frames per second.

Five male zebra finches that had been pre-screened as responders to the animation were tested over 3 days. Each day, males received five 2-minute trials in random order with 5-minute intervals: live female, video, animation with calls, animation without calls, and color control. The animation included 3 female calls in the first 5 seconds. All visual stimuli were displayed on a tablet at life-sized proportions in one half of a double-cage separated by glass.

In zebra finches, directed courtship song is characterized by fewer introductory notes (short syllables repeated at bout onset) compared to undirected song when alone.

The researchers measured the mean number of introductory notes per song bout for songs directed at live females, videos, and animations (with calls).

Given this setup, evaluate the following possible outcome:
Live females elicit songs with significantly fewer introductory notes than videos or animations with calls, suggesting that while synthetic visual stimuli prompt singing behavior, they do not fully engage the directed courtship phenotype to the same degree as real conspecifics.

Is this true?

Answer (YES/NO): NO